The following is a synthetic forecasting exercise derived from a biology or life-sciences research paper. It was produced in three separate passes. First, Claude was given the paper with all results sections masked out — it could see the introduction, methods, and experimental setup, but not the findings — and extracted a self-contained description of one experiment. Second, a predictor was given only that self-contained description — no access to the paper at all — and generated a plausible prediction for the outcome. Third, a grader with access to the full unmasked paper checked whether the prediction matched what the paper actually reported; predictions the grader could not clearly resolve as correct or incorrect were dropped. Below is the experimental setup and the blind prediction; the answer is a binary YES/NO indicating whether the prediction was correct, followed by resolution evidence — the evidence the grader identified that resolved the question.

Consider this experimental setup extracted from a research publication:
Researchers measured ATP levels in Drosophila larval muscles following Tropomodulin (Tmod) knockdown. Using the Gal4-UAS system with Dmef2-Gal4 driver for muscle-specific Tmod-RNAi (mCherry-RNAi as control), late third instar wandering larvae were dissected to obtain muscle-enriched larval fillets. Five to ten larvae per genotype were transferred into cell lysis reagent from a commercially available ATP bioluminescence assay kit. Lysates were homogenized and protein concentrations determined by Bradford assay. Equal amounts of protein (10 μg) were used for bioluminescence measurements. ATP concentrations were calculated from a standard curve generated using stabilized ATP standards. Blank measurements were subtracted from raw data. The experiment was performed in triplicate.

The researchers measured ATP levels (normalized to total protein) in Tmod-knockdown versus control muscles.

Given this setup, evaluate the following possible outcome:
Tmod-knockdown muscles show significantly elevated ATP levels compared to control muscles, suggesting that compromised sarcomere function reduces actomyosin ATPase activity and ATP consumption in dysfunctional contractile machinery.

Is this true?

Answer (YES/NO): YES